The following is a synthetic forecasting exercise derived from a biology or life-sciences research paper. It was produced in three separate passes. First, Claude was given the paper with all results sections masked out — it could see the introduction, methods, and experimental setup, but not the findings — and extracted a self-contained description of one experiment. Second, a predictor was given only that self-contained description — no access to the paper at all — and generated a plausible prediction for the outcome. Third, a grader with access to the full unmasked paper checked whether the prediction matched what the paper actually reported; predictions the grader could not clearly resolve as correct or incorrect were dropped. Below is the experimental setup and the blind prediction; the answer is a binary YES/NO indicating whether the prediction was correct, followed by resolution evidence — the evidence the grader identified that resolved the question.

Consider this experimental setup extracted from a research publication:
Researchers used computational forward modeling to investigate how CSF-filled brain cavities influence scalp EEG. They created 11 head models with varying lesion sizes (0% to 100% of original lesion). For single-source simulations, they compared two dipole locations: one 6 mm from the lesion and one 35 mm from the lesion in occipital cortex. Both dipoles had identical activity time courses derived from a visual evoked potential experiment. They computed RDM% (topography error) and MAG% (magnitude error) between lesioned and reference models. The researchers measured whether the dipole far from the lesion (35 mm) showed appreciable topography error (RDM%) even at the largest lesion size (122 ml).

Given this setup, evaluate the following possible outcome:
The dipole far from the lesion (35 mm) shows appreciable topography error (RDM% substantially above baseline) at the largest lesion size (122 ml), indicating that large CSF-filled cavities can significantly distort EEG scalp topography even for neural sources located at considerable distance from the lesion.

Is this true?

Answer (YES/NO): NO